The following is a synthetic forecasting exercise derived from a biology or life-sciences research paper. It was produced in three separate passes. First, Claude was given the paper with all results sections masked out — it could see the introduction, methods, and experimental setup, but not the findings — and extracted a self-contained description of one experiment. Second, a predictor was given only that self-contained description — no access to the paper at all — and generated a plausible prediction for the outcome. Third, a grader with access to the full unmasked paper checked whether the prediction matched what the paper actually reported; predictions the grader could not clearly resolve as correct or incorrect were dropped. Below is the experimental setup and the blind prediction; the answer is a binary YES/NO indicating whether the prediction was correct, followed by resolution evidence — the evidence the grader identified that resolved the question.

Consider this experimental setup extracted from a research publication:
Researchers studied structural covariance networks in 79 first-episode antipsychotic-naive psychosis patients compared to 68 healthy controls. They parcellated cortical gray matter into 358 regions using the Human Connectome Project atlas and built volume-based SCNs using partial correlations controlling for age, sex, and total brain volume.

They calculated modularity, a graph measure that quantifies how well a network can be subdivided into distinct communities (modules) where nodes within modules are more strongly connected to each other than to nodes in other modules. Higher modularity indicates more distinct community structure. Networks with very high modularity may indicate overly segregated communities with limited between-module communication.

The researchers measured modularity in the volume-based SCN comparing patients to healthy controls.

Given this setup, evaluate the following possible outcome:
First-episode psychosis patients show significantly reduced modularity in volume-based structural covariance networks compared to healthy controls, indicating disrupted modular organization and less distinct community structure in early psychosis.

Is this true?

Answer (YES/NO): NO